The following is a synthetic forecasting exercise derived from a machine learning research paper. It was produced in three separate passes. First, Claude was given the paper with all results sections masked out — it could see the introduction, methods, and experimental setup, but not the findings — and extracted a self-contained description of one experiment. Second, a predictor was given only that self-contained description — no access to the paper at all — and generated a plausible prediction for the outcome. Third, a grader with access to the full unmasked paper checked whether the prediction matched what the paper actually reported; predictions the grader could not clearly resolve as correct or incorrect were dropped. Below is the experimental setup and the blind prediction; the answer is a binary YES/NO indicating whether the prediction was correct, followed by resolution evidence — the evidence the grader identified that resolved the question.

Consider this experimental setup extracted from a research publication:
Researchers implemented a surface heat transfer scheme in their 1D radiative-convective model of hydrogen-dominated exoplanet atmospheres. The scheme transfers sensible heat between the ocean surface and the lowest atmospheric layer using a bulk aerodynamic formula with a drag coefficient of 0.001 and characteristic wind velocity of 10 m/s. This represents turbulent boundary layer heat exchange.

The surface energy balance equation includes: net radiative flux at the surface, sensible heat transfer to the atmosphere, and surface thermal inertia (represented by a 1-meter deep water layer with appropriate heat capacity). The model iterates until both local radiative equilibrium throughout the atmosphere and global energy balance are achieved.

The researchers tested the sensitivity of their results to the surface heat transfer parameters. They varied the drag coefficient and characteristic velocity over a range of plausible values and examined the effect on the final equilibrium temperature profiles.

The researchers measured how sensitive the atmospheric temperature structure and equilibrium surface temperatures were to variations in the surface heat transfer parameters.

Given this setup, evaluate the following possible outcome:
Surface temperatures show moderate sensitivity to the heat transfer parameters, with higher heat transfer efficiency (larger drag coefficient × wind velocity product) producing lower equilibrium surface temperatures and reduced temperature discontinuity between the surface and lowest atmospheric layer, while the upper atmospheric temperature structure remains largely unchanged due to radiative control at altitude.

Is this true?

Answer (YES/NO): NO